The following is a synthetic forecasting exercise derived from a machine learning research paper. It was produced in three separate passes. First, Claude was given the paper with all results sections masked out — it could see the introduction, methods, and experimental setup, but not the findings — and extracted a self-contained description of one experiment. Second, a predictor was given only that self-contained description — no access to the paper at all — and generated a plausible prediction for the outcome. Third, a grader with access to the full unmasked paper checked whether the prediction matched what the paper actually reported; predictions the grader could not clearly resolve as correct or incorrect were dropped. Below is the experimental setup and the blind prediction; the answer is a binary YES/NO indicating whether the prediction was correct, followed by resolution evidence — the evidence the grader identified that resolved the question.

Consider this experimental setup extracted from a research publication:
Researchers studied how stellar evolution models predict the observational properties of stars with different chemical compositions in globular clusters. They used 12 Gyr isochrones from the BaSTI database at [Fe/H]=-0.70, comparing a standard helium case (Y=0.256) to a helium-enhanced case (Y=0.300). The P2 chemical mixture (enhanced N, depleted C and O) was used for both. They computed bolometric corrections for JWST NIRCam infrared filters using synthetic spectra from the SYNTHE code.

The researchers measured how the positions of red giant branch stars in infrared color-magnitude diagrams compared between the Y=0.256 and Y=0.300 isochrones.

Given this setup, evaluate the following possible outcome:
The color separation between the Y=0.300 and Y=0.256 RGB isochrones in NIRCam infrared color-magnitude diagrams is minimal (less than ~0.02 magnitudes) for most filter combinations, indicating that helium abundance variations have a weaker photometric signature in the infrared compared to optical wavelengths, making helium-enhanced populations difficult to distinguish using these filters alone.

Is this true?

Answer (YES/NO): YES